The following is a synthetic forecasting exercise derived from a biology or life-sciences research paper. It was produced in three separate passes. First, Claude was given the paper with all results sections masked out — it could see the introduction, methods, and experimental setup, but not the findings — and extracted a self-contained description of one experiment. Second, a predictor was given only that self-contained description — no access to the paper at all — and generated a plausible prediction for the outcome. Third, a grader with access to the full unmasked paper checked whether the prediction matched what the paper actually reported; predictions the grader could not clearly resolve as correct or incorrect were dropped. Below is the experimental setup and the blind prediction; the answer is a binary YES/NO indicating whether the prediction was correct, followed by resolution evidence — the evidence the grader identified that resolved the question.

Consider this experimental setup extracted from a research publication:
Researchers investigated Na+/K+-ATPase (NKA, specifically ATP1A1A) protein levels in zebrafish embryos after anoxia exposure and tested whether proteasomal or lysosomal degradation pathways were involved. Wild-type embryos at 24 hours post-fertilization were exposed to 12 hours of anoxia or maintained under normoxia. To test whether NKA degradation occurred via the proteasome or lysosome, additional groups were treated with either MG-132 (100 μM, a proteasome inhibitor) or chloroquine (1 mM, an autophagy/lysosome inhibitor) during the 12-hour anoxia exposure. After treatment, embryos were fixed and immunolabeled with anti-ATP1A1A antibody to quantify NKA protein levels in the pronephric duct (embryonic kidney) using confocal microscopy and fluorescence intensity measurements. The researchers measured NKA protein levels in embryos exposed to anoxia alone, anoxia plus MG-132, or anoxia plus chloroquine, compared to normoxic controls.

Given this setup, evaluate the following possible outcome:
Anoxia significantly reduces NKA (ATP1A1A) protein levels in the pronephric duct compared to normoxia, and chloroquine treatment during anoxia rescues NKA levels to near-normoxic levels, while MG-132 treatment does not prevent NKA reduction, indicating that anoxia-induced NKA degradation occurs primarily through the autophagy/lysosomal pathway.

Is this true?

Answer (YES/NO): NO